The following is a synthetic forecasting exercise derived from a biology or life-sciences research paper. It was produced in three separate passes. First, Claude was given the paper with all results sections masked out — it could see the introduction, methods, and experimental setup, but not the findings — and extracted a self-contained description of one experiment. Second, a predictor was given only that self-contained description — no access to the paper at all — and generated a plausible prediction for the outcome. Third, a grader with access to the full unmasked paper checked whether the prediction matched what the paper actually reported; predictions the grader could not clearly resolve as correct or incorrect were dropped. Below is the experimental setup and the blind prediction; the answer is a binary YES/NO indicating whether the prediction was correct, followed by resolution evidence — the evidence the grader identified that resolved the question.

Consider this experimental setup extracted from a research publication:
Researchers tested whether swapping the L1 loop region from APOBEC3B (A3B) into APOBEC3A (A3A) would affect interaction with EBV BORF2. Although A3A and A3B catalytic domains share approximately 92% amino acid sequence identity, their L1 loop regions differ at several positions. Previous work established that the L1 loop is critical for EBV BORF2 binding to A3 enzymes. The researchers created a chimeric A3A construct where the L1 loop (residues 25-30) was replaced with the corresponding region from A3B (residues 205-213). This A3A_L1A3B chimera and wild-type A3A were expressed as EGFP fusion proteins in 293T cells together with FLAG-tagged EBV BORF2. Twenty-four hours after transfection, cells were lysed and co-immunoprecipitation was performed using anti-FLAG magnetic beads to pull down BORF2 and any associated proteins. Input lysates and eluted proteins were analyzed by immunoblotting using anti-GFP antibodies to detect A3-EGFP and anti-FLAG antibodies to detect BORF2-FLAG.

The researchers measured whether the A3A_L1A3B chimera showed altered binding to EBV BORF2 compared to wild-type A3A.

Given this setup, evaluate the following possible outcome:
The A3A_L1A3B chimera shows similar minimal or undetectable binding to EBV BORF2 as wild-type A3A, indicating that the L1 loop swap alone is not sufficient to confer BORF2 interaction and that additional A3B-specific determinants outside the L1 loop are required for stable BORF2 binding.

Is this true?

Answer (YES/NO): NO